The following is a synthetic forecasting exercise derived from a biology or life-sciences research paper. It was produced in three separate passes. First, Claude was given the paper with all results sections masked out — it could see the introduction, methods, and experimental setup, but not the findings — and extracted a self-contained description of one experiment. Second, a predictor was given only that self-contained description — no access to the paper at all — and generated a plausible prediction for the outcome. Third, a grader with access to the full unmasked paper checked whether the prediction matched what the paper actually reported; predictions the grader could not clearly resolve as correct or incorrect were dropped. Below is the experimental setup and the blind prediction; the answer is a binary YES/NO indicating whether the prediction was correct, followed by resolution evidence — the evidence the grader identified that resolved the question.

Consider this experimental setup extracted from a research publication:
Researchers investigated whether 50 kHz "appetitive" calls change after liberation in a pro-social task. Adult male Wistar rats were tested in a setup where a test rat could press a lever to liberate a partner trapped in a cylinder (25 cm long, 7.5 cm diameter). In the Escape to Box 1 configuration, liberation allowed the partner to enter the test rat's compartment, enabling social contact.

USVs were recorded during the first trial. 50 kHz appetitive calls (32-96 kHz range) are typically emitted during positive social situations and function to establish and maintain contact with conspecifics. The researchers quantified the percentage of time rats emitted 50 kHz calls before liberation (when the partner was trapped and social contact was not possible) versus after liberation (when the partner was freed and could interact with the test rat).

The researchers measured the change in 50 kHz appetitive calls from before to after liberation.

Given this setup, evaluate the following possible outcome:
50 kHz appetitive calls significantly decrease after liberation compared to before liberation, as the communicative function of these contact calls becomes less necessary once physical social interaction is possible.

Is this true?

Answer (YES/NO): YES